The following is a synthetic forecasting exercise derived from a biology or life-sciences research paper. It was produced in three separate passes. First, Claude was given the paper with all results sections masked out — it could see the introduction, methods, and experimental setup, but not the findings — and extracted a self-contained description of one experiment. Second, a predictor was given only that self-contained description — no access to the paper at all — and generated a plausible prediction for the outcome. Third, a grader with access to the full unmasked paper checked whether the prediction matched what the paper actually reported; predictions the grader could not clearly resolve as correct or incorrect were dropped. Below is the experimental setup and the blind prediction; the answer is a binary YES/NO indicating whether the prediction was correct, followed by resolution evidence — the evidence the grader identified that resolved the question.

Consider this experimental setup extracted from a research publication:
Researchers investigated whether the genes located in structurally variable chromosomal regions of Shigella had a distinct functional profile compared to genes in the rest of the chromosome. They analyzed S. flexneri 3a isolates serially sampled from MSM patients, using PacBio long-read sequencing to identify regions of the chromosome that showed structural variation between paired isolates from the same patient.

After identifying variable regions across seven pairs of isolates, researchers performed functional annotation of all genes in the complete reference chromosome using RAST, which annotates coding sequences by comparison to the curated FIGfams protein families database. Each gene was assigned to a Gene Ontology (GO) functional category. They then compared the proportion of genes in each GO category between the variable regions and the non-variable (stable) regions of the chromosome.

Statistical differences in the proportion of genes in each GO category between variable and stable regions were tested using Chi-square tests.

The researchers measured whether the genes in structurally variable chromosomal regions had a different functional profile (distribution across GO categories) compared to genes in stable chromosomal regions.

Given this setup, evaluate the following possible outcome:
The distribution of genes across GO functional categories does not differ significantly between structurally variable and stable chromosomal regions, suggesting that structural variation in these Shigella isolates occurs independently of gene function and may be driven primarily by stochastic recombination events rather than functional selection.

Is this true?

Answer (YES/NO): NO